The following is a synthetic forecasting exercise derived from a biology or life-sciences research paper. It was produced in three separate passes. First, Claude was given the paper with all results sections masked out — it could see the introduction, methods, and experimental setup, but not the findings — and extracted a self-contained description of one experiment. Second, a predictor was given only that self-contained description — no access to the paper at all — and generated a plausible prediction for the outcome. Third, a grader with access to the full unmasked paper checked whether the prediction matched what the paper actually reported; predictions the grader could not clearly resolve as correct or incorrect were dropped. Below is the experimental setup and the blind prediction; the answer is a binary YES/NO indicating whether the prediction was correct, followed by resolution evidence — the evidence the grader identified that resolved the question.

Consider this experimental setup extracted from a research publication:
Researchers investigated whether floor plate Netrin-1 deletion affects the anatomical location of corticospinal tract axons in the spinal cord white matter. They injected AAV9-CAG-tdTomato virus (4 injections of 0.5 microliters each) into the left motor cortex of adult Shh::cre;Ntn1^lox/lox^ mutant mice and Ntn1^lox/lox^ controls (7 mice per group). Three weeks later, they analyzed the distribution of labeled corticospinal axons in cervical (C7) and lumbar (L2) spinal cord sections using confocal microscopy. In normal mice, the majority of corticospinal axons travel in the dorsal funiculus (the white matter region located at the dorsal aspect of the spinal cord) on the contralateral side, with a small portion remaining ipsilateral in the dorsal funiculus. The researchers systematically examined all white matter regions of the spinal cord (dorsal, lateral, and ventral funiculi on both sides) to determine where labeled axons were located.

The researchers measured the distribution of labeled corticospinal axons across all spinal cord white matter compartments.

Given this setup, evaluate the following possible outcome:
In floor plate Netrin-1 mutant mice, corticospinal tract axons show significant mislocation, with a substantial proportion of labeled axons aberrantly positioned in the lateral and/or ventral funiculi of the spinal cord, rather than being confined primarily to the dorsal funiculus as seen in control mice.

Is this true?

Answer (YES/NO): YES